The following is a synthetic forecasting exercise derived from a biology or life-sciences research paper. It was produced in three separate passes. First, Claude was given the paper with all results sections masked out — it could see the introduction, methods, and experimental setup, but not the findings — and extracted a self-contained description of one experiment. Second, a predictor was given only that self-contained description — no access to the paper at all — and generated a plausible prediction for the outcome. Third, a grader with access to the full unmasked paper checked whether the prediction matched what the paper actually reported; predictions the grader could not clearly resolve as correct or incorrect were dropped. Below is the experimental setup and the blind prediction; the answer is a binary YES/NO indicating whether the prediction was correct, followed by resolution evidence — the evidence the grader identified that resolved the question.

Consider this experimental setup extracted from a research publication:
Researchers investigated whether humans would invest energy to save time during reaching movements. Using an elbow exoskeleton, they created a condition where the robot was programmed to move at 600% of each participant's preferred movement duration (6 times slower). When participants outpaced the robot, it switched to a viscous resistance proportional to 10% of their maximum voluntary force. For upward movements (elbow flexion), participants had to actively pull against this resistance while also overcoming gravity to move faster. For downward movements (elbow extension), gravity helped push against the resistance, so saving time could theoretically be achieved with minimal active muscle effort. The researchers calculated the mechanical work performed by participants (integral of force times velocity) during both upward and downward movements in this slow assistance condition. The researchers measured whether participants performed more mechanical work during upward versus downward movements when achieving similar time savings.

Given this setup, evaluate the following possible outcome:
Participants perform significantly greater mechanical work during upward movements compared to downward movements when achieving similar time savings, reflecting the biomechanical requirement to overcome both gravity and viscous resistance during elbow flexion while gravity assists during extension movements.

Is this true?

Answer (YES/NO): YES